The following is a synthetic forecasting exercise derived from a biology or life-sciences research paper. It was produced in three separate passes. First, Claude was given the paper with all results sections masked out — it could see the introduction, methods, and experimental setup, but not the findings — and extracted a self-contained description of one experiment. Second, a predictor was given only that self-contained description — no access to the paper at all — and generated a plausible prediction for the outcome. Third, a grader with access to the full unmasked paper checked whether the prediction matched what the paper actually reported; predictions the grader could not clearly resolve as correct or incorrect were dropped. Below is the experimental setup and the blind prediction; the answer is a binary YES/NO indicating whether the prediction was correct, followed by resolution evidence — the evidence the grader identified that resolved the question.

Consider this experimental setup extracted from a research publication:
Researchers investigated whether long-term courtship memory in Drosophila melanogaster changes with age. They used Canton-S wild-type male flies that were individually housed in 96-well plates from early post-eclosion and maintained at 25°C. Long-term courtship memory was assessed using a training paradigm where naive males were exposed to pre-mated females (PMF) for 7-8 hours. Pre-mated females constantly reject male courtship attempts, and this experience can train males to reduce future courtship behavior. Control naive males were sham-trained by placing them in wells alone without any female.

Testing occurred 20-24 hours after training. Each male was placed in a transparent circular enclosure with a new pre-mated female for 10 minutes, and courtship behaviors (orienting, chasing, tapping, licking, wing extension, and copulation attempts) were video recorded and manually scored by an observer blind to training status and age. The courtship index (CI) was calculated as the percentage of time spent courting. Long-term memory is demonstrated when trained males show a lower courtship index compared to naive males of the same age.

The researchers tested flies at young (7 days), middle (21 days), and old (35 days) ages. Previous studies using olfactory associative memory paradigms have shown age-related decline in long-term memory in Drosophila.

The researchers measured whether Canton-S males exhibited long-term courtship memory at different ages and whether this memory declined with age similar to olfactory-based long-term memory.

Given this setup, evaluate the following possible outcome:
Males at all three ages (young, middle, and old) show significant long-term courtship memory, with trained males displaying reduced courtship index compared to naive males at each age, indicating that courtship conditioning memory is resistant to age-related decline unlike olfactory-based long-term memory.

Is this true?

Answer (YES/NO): YES